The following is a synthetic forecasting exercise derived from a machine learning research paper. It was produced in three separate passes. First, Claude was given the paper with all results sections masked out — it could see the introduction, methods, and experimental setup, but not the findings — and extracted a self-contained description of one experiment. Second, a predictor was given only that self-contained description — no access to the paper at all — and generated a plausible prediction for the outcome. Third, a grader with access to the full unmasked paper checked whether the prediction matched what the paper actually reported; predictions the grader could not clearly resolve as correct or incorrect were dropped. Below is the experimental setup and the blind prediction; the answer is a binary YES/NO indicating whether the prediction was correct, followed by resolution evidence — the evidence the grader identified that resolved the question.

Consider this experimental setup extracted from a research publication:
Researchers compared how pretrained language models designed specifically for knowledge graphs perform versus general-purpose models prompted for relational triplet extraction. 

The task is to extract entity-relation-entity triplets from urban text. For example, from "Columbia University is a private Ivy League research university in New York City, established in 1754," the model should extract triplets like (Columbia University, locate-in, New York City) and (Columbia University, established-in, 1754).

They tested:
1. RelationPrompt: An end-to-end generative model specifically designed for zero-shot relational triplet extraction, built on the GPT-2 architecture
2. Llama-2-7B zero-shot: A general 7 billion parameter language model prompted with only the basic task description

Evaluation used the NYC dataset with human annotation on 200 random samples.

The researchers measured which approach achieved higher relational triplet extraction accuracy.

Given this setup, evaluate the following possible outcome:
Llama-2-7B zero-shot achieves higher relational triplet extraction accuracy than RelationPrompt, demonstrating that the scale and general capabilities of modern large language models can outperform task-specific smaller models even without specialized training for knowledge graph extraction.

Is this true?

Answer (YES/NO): YES